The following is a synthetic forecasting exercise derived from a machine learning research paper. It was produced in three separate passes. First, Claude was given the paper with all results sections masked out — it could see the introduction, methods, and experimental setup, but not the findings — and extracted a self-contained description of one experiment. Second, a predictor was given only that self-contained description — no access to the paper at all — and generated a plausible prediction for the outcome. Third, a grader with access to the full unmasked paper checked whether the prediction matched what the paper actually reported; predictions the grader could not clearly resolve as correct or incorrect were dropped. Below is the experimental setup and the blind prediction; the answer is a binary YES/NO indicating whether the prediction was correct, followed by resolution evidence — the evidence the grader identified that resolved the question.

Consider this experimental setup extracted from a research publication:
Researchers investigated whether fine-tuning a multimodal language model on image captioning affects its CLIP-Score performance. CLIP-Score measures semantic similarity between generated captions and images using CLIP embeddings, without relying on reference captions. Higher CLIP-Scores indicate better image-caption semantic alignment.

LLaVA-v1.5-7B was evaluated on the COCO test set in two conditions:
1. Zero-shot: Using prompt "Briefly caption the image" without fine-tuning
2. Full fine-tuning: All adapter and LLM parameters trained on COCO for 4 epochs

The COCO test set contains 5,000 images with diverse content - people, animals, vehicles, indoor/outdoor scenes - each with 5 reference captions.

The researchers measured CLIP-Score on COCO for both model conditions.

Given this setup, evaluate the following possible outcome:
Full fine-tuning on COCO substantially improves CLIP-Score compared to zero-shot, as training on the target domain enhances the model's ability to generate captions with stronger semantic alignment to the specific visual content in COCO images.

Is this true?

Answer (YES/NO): NO